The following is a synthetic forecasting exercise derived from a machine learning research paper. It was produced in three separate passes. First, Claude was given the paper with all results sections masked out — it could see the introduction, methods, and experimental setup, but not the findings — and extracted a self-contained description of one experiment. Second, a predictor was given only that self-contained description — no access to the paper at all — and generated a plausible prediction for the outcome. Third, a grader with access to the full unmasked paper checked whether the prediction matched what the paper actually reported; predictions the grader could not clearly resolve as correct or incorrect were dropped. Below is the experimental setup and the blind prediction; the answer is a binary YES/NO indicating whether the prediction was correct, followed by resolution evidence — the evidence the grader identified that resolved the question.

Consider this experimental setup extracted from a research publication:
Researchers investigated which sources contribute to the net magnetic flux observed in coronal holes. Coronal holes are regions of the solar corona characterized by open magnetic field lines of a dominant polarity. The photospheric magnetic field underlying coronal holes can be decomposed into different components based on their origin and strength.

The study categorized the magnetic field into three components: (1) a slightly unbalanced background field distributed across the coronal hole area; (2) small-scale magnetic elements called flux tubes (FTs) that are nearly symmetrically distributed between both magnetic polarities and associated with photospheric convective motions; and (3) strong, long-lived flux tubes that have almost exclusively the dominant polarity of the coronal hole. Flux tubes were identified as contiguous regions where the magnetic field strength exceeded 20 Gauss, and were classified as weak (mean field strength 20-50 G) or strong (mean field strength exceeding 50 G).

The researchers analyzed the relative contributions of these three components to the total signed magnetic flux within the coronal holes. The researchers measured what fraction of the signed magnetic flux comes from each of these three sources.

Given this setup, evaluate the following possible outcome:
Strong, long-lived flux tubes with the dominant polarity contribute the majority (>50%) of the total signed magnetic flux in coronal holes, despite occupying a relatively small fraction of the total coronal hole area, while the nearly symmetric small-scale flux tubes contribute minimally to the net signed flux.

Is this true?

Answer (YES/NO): YES